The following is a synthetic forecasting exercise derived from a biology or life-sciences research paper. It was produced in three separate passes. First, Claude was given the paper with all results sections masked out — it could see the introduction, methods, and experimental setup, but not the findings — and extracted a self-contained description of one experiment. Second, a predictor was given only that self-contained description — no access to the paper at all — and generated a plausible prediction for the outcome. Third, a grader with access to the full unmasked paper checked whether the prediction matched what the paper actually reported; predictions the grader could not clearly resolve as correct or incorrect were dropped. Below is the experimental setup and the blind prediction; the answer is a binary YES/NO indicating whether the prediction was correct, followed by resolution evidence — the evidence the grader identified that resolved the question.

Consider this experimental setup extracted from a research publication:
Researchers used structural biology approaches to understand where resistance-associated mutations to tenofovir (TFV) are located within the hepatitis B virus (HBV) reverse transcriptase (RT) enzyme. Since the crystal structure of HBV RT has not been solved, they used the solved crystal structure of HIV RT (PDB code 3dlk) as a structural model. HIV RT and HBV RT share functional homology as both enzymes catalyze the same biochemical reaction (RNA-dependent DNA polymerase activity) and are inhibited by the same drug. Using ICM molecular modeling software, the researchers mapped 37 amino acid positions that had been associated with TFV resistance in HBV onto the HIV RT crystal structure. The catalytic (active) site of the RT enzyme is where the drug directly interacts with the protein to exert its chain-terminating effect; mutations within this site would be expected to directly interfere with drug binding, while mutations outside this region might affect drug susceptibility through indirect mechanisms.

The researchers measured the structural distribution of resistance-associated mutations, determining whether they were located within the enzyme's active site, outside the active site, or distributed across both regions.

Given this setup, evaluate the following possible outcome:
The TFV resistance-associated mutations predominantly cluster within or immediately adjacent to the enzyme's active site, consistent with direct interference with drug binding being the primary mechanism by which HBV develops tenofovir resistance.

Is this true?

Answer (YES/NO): NO